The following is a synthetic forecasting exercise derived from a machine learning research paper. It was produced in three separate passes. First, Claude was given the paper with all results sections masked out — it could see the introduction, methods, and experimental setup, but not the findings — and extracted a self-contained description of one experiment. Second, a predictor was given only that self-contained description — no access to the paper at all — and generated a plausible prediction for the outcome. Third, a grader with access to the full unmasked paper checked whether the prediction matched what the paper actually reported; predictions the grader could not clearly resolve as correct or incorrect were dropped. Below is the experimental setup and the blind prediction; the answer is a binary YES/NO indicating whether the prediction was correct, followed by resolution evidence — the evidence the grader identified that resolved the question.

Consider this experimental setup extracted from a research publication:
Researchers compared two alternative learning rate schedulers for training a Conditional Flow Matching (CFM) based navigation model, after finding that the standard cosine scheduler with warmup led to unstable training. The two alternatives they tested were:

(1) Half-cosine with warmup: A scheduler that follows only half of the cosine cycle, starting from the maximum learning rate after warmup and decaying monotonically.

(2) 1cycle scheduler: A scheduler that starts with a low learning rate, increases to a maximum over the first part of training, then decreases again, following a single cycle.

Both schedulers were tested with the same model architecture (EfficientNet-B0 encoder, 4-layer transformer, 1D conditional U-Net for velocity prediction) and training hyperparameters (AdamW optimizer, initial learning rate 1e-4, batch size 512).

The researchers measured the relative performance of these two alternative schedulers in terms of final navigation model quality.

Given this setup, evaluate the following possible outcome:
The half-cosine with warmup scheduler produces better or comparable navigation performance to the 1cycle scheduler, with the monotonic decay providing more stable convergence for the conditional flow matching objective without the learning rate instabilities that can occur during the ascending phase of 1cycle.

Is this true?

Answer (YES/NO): YES